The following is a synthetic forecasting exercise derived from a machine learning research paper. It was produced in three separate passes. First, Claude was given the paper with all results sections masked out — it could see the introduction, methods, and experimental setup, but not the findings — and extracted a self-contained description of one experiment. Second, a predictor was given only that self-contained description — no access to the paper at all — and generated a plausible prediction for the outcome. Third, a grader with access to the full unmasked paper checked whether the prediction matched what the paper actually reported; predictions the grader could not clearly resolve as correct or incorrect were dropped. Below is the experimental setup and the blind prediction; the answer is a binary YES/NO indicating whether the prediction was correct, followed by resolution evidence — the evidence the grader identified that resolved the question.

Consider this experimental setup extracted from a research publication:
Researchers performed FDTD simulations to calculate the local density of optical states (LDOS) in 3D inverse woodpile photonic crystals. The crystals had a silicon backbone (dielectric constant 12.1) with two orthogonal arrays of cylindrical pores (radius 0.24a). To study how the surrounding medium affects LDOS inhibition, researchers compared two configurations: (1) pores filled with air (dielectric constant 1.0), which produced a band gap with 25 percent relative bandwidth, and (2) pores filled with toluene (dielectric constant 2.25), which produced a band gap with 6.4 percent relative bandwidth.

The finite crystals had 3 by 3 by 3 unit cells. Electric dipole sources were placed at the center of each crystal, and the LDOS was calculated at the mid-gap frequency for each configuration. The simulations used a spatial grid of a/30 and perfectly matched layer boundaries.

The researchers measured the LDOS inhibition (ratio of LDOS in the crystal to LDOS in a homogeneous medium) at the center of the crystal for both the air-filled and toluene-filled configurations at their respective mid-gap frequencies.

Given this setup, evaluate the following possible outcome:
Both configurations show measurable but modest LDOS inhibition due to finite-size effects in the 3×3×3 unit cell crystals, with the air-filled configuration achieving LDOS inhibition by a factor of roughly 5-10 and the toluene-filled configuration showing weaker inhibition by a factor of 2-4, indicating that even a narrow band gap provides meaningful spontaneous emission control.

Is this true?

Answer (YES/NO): NO